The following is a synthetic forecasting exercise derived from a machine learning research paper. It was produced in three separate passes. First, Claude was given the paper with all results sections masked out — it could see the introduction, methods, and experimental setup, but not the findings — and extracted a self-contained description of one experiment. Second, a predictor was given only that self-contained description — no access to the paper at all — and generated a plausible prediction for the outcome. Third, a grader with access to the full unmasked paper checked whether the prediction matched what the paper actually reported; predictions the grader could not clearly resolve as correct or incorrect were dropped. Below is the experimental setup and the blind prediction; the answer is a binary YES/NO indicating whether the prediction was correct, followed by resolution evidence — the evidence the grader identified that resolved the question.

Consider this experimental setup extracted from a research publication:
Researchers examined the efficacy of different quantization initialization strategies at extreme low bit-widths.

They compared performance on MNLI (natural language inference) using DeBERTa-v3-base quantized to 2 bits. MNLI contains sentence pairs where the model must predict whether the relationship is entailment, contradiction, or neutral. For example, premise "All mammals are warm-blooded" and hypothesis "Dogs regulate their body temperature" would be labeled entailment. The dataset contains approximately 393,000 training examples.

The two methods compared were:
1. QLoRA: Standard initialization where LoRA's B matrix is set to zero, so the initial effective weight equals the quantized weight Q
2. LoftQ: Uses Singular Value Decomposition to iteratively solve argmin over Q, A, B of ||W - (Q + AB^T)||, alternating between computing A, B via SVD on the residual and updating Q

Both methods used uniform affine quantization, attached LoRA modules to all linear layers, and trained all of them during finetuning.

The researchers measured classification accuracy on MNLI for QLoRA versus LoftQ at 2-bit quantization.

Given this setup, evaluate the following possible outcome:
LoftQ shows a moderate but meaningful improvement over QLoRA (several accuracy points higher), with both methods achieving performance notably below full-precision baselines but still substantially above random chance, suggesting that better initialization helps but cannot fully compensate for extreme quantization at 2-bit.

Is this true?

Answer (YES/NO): NO